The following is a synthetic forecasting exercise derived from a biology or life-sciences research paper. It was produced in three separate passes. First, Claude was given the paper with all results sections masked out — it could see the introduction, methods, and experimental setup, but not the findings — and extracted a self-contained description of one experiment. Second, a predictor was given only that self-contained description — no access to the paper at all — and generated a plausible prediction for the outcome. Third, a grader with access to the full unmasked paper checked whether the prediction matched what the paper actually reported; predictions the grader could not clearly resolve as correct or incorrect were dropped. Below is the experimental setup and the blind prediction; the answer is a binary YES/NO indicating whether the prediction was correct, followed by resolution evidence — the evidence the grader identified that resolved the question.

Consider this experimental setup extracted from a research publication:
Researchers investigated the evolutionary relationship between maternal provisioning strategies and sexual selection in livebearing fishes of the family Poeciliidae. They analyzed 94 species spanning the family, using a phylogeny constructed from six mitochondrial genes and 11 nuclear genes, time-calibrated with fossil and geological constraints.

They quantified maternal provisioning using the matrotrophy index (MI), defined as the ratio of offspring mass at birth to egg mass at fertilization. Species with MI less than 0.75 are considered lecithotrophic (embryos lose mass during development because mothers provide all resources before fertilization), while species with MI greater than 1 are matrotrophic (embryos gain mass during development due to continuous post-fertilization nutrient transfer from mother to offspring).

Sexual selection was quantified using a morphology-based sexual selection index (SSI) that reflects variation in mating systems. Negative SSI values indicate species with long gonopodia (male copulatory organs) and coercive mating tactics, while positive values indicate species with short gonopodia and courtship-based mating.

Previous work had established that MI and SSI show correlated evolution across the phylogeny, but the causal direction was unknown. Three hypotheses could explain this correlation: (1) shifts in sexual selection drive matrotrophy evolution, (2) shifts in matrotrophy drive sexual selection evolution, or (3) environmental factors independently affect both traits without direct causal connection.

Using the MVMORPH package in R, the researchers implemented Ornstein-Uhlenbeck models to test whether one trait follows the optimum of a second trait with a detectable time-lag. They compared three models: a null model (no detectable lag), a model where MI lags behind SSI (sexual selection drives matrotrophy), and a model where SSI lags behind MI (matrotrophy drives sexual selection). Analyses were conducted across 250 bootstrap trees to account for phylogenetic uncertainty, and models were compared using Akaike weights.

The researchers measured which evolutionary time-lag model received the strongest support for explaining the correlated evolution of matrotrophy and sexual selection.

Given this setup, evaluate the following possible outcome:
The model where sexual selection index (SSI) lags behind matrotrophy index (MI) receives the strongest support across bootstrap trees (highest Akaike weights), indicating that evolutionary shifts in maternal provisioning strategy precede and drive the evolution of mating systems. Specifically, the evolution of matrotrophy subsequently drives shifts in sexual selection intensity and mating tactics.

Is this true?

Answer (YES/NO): YES